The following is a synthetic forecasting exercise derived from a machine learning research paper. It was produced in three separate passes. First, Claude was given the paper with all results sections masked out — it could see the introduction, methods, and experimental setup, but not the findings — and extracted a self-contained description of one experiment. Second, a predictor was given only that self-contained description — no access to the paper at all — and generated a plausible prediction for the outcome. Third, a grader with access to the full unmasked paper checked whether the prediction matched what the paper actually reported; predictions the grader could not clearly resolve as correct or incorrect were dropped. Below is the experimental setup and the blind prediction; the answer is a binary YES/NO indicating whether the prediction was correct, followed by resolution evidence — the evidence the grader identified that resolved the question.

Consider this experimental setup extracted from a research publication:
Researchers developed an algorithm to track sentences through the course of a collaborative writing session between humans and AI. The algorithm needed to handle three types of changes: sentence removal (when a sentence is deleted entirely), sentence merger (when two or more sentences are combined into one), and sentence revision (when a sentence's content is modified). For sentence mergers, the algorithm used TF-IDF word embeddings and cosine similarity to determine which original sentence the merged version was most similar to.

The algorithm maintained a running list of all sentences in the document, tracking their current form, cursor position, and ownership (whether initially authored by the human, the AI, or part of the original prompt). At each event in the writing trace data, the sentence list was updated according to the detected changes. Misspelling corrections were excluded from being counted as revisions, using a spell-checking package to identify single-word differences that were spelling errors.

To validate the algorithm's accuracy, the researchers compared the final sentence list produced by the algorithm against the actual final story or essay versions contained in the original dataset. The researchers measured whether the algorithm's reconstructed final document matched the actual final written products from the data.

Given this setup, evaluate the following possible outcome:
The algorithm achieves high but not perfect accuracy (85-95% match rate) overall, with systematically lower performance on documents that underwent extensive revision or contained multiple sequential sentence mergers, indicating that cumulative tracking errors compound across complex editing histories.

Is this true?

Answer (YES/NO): NO